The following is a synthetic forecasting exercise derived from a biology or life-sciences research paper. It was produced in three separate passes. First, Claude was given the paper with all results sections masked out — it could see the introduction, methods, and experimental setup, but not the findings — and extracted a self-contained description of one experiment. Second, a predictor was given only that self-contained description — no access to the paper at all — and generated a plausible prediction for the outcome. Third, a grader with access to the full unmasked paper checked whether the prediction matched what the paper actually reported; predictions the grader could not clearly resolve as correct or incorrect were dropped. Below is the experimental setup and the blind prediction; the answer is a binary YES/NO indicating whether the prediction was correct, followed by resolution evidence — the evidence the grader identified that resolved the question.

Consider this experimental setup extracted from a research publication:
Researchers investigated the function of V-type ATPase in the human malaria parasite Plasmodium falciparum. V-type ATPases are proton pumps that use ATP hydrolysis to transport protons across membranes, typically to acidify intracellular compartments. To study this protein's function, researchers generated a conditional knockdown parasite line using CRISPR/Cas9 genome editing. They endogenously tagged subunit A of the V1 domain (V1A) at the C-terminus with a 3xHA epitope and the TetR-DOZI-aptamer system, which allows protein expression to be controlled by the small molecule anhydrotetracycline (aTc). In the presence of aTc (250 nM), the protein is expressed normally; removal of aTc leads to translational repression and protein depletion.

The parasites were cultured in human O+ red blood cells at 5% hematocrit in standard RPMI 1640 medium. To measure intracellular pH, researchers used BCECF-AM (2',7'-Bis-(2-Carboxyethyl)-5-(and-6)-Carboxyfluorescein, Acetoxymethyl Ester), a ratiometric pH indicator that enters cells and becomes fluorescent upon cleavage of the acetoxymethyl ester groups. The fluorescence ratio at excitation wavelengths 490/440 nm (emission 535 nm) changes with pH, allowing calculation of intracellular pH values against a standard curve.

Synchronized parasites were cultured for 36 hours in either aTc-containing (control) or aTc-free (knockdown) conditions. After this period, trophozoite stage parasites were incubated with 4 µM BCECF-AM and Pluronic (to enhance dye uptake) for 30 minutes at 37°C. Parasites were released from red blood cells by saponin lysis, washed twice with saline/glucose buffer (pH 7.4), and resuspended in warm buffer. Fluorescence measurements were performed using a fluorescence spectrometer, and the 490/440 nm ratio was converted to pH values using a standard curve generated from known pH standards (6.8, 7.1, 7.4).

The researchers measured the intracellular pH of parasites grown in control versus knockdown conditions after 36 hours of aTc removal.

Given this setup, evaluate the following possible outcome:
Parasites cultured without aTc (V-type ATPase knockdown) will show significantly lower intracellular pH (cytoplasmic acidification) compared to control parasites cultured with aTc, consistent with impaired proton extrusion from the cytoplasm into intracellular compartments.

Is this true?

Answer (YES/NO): YES